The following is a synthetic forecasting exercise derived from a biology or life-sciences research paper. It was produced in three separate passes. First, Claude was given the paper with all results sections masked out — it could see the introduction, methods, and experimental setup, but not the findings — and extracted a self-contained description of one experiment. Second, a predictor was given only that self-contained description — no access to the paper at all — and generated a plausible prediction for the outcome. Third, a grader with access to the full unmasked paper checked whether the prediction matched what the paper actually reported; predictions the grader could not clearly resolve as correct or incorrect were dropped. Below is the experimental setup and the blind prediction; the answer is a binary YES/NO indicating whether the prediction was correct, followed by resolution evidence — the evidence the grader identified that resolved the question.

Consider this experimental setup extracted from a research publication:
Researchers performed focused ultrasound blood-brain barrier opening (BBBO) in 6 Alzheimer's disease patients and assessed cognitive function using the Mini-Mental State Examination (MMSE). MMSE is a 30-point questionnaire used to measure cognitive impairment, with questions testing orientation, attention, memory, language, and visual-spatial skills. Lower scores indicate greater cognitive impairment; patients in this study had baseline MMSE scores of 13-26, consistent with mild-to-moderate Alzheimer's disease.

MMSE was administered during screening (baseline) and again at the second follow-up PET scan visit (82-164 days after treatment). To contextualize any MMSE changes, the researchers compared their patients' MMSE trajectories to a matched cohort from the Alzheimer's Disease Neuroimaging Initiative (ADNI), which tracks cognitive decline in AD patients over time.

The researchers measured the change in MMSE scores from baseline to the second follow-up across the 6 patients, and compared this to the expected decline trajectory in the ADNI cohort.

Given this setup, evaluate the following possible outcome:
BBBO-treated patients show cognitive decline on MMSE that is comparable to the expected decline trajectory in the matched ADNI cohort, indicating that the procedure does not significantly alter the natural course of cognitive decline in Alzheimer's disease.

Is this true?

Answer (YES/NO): YES